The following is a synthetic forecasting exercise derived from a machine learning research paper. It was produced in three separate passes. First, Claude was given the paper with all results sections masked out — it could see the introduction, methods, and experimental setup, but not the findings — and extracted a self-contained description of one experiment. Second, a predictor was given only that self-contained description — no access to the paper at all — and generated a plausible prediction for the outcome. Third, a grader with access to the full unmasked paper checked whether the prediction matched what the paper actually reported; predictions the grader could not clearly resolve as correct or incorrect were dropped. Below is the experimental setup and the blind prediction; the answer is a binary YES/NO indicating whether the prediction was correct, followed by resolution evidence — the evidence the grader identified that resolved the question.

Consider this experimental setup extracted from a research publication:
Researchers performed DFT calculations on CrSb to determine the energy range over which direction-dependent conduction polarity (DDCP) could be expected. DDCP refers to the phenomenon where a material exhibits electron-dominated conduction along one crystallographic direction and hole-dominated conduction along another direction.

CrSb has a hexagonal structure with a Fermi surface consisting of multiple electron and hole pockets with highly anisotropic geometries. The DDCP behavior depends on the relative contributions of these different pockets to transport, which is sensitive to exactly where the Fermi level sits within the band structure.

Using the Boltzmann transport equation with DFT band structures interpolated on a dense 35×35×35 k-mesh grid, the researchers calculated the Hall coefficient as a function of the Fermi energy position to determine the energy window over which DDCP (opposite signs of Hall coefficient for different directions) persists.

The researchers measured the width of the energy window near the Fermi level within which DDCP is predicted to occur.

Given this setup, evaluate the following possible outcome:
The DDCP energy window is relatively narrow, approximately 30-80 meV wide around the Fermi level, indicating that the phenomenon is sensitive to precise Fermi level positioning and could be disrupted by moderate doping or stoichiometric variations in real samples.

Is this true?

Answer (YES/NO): NO